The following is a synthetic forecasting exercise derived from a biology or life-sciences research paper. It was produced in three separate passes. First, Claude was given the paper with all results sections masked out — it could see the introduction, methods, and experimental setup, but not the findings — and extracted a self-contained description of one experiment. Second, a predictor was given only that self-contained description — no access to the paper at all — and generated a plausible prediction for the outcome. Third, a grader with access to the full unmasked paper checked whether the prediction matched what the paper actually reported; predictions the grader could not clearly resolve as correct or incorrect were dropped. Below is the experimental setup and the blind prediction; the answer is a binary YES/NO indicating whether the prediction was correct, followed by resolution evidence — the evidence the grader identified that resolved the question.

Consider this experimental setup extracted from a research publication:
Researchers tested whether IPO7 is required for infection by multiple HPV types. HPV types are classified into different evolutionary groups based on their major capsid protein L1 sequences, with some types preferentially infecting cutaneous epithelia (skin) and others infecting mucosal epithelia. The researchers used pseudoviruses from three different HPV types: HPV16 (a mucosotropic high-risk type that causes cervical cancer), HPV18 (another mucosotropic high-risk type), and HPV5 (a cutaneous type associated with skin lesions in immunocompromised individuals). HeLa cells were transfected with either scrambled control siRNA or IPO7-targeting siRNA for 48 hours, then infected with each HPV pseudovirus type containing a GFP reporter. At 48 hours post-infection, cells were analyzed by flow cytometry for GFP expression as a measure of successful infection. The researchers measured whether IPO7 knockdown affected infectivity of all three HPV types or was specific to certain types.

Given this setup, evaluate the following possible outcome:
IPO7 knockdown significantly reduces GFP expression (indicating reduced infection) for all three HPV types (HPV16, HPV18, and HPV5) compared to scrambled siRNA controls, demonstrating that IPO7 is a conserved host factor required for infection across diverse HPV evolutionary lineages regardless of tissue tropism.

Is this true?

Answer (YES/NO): YES